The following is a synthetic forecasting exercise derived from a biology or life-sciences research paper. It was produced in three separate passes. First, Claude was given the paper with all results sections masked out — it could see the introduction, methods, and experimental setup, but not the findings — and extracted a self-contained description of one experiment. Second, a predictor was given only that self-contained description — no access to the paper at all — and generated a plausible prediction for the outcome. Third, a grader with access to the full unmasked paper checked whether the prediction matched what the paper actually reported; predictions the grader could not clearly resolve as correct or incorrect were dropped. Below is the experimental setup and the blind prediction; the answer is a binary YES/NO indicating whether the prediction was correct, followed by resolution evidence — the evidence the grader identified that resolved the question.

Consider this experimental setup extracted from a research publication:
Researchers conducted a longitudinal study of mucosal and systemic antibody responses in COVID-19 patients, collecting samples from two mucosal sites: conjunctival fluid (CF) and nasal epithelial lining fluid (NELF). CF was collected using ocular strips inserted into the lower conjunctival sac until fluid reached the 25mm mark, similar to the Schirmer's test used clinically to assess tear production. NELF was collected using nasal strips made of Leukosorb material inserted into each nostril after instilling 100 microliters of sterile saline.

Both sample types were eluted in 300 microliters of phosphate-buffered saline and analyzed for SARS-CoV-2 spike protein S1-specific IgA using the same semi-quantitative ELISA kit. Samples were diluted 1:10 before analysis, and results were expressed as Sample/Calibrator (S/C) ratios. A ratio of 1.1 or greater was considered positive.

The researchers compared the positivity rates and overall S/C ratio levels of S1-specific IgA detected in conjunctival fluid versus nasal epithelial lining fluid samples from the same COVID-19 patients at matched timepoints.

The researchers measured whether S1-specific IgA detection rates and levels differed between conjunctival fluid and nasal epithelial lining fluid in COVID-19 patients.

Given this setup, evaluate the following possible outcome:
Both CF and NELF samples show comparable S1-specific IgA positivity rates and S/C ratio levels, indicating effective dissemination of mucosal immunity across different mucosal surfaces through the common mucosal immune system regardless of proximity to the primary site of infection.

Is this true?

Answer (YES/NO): NO